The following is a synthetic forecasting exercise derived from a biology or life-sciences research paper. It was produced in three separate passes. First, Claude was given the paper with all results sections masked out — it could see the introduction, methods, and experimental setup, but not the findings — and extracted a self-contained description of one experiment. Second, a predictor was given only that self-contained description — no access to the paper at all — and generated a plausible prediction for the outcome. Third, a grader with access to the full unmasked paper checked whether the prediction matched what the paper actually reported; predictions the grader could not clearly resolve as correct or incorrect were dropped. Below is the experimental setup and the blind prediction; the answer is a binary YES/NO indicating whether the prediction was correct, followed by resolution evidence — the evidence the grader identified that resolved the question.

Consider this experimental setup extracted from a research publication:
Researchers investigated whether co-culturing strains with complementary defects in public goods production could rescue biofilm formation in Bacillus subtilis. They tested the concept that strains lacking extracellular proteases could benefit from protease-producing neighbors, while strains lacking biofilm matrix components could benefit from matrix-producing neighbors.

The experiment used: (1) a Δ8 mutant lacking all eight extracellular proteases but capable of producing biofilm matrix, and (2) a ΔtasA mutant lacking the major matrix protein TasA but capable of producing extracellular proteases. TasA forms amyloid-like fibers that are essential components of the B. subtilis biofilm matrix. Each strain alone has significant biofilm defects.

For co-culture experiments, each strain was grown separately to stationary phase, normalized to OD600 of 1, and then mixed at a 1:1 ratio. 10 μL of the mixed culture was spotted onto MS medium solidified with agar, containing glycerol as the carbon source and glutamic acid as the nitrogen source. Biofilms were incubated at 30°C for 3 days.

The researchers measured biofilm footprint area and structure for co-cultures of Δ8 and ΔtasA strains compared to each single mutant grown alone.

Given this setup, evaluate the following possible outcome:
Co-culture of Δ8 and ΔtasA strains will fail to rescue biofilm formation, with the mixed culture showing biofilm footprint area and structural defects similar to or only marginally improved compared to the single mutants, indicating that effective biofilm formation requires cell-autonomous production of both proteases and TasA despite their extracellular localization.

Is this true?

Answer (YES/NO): NO